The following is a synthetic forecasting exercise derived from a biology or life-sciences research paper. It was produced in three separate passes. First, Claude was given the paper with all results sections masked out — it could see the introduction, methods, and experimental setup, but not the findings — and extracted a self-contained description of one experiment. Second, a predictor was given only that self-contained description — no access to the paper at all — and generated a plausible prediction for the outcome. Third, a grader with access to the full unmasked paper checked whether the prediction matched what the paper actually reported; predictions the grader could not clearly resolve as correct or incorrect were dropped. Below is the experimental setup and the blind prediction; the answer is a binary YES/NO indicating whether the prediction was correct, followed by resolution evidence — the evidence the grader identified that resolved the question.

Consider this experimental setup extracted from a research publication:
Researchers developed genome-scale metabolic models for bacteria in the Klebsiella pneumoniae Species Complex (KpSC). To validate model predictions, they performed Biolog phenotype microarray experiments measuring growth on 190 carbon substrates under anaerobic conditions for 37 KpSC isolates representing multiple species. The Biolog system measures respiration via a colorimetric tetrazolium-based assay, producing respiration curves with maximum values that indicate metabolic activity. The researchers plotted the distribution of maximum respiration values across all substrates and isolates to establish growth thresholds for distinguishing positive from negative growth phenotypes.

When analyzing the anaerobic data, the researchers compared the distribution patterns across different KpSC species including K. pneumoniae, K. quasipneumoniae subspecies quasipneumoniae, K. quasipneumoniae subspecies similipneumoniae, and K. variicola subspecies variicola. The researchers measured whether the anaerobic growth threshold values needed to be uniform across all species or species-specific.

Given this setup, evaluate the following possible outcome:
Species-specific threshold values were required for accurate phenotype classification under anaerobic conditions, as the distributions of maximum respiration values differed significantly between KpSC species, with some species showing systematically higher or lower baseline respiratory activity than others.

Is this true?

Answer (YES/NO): YES